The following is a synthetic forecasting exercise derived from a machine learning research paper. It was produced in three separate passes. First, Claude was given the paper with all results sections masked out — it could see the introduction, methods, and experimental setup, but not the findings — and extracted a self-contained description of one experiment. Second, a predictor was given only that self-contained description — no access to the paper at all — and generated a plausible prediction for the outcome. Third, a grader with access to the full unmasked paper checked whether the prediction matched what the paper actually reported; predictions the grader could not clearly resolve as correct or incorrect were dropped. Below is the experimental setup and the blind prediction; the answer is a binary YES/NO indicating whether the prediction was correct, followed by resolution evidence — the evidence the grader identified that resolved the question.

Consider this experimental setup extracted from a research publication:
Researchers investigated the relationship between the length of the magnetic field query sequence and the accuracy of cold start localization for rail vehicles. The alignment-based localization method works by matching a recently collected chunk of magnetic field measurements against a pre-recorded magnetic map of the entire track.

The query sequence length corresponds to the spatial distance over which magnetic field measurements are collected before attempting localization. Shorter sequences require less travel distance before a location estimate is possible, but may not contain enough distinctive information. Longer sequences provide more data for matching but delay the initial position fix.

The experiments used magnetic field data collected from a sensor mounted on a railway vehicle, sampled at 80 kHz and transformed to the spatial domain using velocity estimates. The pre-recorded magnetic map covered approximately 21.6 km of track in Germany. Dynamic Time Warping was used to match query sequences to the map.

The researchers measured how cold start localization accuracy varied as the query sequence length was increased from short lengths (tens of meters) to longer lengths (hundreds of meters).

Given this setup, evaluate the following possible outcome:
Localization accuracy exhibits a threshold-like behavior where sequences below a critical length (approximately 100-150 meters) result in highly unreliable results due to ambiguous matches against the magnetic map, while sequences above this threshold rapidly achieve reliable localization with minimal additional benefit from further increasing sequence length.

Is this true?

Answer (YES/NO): NO